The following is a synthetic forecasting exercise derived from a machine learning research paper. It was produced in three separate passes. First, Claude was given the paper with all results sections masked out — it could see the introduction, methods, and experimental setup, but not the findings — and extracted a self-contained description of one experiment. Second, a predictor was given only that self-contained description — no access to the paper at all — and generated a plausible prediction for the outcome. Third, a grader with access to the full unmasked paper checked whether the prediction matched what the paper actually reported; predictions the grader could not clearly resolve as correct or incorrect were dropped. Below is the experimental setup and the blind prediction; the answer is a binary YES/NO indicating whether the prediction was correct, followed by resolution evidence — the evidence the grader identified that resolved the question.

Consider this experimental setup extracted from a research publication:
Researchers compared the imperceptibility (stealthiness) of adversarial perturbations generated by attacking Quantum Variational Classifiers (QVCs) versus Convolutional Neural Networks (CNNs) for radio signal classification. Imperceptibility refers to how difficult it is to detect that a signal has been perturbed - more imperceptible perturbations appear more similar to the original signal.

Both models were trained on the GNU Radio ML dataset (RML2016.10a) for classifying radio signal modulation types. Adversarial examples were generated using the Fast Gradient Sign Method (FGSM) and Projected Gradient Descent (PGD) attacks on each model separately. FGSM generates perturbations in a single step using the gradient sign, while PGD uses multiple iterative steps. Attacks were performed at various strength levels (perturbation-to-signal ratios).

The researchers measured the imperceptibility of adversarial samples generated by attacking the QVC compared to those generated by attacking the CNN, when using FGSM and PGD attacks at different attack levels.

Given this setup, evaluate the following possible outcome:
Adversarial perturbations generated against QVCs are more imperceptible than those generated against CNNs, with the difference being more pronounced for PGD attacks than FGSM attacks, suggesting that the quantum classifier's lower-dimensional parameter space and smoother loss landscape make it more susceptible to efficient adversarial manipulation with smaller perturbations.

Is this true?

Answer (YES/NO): NO